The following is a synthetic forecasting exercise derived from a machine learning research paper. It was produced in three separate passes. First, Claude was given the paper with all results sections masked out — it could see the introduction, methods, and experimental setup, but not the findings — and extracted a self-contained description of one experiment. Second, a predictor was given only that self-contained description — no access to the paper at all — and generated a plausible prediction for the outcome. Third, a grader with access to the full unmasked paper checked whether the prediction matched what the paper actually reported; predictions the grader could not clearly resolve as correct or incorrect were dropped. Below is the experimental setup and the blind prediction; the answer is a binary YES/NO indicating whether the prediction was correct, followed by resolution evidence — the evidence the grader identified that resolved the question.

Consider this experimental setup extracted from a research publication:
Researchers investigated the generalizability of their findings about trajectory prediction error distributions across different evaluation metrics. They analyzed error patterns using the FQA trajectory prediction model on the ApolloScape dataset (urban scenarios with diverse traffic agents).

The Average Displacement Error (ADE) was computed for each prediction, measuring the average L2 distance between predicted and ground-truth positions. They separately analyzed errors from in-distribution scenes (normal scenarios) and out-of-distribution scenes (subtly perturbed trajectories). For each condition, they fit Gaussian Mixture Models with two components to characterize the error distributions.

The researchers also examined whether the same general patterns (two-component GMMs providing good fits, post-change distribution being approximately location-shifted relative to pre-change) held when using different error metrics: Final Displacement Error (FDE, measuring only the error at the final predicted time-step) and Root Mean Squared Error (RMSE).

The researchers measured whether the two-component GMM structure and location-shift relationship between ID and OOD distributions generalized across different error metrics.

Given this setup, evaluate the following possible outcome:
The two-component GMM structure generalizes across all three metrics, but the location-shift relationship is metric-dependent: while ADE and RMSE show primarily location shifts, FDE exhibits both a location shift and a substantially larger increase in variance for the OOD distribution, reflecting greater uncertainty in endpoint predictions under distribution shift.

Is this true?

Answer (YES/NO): NO